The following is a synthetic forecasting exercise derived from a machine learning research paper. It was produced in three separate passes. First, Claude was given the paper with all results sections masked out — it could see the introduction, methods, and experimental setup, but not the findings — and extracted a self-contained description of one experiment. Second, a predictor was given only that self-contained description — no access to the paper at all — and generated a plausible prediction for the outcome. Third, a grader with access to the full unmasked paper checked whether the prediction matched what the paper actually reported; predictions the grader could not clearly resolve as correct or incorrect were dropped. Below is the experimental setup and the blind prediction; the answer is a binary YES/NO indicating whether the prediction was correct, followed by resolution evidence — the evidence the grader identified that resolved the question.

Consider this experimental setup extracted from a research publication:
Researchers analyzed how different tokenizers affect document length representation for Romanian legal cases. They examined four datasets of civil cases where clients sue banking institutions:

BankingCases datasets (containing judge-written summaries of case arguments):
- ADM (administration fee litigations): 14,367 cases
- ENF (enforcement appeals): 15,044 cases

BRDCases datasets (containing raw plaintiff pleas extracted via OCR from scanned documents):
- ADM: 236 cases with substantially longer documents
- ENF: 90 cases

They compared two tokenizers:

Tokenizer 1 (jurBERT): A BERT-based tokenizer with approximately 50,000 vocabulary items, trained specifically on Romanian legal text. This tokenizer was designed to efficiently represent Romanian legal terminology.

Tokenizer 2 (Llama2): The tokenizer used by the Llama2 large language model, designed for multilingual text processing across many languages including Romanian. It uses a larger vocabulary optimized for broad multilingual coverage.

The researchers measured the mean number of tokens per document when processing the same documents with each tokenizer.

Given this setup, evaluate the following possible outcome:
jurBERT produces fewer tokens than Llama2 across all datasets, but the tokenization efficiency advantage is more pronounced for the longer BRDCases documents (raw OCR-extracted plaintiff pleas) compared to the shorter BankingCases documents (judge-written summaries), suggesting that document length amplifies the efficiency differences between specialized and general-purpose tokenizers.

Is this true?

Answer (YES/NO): YES